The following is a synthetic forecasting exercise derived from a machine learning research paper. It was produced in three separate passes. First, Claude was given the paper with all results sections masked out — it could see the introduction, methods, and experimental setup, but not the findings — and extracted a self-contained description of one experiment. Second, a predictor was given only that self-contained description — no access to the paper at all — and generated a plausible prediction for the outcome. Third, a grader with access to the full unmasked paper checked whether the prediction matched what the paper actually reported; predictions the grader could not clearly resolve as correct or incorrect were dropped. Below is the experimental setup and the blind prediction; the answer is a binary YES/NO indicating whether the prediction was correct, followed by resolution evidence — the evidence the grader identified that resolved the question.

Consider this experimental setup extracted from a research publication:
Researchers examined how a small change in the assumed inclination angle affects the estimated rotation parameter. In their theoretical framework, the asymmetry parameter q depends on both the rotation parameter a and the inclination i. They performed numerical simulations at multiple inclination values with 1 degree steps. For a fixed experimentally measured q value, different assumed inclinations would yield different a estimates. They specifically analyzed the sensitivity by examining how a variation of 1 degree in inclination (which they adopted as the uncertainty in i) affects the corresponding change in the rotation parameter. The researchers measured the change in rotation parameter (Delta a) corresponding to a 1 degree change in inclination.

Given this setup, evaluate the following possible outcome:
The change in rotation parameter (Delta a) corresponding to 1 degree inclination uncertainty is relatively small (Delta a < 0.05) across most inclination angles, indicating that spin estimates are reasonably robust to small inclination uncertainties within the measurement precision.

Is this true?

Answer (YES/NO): NO